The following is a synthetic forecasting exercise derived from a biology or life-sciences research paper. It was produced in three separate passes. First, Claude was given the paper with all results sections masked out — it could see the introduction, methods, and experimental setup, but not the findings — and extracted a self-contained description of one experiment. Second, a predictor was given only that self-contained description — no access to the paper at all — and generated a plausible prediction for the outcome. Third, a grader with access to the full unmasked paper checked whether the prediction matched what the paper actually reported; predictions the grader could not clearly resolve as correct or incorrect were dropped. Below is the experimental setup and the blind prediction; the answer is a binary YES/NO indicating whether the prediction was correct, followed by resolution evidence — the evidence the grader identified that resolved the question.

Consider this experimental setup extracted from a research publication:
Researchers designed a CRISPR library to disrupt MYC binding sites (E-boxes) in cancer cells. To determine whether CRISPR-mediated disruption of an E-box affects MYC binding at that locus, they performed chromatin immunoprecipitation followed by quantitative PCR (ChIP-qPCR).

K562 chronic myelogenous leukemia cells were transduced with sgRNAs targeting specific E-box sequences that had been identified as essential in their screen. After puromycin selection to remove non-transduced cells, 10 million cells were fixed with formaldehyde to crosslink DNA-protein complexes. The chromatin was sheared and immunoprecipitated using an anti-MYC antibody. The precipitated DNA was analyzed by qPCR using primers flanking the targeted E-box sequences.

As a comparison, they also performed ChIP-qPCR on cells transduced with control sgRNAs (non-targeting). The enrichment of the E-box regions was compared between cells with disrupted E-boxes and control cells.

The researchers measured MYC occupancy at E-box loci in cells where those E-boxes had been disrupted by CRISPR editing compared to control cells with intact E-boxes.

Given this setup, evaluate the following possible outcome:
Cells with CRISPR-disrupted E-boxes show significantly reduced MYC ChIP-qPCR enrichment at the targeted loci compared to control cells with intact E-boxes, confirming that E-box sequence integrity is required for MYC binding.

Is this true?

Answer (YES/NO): NO